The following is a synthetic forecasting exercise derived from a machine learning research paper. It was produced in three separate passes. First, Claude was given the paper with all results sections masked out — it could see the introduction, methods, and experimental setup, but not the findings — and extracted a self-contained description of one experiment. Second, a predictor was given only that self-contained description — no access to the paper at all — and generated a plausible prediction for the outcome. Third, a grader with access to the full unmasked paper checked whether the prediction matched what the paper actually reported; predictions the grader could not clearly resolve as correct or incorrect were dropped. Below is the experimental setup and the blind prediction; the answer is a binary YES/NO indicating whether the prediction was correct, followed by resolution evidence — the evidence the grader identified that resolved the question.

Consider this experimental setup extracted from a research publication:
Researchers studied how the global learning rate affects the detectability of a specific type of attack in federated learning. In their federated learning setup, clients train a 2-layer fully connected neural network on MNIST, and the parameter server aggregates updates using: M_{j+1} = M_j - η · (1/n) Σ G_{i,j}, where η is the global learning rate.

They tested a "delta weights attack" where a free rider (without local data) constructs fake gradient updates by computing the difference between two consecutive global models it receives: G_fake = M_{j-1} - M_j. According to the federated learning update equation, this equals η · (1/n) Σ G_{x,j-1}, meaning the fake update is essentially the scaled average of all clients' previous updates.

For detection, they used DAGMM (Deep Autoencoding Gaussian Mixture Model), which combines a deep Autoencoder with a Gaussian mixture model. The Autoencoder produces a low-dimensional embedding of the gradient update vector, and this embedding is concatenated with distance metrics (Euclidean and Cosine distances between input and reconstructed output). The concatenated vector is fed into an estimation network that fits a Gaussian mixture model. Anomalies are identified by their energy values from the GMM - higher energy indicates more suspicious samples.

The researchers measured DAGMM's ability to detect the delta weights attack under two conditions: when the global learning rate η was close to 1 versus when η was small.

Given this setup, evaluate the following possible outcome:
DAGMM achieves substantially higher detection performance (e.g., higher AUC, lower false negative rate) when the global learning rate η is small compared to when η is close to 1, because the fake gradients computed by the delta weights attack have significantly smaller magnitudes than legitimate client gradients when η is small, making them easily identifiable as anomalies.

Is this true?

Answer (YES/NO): NO